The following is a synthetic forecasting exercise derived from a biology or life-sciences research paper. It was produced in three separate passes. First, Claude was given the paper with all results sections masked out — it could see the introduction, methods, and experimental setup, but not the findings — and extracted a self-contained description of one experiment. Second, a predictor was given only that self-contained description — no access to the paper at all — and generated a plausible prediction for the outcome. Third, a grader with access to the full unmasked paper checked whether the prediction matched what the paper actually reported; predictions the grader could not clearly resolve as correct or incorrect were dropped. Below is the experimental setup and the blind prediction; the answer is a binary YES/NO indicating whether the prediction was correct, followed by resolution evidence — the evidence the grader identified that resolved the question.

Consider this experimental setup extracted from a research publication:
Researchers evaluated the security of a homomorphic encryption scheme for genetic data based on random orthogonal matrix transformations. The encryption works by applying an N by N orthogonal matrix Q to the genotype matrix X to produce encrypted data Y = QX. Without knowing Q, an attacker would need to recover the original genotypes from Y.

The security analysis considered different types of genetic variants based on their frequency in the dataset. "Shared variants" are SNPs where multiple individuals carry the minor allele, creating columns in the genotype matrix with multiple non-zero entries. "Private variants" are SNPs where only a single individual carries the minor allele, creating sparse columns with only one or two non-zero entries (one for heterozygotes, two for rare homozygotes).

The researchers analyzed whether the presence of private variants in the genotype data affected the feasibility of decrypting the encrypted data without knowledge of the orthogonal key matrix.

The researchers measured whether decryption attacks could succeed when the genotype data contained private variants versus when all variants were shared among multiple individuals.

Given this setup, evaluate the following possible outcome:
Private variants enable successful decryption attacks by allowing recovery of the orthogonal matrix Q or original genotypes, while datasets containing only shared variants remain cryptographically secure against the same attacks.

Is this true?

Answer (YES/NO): YES